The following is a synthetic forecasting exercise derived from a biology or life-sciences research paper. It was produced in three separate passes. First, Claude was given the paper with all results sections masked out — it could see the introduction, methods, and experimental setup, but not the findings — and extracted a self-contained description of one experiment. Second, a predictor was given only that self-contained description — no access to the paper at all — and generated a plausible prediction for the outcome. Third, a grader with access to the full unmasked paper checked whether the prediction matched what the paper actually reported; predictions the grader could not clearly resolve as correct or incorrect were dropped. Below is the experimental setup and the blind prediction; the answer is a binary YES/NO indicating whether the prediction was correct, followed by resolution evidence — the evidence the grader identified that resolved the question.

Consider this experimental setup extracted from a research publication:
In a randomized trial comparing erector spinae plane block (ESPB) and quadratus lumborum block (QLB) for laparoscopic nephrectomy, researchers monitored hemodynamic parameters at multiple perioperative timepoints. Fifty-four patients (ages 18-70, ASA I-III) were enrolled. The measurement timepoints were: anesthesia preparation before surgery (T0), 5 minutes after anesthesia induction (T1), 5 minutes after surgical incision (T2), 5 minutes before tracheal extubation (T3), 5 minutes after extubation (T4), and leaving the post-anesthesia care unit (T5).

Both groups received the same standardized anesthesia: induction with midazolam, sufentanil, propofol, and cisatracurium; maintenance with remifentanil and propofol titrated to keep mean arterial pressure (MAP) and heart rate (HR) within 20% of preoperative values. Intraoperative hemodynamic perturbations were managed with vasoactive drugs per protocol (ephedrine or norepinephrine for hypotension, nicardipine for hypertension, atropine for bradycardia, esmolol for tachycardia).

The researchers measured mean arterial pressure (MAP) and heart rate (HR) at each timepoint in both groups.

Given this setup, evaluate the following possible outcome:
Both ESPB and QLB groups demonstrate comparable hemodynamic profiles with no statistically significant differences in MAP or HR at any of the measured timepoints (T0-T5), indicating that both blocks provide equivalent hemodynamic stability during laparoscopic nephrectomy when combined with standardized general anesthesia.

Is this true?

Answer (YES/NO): NO